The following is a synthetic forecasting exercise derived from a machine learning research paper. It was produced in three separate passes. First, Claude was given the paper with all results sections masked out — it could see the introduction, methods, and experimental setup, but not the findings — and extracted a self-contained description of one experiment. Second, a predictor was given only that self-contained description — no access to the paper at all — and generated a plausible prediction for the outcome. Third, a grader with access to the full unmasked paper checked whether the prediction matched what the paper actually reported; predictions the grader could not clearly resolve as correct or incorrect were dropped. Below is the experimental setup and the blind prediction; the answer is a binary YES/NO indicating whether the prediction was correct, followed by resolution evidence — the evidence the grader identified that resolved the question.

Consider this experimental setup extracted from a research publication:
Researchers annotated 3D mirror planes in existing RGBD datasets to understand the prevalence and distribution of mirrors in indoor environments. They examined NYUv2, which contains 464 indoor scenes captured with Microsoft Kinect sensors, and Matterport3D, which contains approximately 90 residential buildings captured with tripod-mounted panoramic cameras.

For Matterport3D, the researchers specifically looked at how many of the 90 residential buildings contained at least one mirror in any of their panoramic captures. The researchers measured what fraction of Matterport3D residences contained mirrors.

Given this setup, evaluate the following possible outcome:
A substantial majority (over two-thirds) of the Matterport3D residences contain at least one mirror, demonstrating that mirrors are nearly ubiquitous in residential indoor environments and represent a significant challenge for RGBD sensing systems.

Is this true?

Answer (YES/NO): YES